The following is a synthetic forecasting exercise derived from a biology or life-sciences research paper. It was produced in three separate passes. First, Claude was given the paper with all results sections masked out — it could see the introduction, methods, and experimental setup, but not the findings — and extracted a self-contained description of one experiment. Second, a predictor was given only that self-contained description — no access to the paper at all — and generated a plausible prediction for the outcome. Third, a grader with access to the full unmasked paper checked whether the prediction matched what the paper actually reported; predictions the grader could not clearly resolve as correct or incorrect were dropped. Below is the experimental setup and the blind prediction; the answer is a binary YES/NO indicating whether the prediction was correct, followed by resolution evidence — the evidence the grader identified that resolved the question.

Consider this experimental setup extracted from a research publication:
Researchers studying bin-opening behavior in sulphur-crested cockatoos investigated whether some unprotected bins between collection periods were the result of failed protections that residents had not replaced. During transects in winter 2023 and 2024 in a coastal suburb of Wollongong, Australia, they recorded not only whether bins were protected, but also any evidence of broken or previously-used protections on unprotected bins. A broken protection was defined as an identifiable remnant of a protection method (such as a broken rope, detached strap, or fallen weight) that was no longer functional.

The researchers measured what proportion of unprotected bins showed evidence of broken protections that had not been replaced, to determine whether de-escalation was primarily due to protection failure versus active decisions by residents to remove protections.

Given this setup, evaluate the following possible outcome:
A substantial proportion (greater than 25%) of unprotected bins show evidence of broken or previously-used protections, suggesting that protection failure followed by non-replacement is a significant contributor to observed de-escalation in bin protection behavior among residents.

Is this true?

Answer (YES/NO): NO